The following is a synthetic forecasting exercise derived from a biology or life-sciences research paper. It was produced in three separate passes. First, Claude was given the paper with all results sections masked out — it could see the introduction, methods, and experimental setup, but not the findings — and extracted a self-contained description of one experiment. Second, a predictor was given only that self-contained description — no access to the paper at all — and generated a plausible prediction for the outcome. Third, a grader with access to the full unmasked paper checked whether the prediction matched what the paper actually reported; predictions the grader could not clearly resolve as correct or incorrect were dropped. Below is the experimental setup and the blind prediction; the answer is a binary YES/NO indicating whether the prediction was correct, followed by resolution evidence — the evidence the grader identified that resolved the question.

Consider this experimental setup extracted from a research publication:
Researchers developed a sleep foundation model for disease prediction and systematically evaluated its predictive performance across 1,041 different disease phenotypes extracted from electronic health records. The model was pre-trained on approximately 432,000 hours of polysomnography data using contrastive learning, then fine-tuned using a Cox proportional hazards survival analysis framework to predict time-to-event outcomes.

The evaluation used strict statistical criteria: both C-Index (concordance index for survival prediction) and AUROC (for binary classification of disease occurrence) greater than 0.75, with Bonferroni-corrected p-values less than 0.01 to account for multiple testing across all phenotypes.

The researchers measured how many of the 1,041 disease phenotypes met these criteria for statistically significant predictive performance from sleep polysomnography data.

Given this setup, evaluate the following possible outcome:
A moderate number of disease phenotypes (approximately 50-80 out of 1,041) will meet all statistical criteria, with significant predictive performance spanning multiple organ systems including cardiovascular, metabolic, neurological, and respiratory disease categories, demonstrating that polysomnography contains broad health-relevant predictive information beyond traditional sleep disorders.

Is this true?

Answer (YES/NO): NO